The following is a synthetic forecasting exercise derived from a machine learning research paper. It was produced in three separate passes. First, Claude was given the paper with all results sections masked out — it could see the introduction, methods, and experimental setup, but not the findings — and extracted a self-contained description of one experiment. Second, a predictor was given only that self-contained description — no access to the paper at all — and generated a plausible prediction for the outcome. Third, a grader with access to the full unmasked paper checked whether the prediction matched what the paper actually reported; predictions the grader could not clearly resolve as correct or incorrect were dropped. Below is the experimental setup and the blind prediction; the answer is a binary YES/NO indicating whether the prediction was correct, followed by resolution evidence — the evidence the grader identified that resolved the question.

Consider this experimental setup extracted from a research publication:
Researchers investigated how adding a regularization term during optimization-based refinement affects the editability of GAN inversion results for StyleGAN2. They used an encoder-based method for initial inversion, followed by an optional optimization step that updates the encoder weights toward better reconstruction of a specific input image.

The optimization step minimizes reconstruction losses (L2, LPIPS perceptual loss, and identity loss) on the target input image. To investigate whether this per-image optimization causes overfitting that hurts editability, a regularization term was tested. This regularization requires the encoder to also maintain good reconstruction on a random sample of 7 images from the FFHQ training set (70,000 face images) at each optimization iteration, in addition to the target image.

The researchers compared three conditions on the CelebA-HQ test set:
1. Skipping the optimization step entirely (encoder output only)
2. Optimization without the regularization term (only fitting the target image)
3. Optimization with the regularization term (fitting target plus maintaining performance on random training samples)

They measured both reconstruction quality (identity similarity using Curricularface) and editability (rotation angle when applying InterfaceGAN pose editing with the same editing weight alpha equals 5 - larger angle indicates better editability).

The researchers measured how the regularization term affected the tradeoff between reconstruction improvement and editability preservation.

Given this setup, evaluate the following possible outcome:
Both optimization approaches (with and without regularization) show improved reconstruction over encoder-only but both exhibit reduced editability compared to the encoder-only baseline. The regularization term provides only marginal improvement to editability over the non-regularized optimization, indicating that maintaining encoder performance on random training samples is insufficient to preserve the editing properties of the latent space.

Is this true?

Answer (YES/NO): NO